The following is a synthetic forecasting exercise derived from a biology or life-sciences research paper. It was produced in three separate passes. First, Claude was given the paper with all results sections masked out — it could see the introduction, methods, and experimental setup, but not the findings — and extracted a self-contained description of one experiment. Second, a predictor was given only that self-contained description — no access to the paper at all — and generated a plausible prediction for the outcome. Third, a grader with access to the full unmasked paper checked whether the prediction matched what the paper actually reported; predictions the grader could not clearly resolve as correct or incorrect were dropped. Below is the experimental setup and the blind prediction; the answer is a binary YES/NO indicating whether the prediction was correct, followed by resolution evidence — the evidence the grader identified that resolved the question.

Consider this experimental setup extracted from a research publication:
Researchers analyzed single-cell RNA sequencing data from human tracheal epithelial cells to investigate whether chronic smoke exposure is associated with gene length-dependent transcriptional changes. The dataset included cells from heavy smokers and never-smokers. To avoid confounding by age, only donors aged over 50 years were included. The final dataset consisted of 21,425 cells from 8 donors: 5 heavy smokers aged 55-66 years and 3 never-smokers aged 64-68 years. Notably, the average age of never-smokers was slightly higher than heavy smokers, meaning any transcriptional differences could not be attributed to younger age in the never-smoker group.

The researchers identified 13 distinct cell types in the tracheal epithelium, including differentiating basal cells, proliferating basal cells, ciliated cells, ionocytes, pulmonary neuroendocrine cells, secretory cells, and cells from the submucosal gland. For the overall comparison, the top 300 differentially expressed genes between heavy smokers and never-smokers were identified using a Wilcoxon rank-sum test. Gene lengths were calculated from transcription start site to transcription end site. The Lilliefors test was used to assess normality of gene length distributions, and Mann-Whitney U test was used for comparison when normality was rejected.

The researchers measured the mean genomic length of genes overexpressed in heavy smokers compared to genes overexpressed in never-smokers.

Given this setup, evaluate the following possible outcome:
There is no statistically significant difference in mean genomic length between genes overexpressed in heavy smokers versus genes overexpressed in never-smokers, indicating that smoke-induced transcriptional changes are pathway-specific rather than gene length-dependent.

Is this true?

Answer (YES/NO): NO